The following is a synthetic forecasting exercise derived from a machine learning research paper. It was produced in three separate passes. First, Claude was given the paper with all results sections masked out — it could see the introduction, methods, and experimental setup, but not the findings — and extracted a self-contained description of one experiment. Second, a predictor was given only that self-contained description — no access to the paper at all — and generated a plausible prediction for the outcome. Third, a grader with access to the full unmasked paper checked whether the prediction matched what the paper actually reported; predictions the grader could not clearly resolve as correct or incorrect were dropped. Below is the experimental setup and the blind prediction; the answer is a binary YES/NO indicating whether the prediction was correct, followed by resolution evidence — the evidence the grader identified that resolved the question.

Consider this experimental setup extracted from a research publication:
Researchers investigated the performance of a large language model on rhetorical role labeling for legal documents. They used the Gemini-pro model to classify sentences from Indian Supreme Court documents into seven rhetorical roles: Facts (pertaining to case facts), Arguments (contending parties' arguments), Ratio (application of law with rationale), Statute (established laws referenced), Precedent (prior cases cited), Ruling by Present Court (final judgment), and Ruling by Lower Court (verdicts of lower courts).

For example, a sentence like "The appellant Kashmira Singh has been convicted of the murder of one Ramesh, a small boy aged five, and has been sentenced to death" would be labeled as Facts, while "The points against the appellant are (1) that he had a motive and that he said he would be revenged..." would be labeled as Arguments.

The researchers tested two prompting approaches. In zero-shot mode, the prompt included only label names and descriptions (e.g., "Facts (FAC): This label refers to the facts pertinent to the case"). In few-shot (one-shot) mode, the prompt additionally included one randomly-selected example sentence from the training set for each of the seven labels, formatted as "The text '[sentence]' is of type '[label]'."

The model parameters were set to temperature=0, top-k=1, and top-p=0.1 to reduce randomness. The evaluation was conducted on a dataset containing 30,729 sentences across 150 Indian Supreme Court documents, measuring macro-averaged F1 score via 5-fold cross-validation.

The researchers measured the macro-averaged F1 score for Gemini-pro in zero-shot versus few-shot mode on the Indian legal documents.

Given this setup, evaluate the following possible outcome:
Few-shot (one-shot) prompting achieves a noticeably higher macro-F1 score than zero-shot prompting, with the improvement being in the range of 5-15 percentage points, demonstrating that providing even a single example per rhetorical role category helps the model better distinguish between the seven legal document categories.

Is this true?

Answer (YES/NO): YES